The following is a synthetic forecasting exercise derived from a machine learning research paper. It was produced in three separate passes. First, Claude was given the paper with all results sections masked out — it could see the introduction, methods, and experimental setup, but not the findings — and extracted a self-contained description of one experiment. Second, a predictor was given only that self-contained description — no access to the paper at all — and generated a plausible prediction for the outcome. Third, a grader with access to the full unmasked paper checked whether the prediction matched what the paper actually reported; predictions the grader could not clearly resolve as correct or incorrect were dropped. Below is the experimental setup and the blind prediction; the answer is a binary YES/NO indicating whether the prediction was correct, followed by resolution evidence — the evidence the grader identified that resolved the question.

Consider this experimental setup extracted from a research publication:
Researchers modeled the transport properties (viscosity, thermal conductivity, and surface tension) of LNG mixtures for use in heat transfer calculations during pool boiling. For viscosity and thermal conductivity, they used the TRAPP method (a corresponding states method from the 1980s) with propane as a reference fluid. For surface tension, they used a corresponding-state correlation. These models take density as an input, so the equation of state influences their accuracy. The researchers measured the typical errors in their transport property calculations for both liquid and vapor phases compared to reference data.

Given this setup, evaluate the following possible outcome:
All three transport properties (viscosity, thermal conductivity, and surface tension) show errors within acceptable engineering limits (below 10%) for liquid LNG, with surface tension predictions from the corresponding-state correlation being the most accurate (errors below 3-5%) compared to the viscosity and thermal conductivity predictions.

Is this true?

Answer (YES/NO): NO